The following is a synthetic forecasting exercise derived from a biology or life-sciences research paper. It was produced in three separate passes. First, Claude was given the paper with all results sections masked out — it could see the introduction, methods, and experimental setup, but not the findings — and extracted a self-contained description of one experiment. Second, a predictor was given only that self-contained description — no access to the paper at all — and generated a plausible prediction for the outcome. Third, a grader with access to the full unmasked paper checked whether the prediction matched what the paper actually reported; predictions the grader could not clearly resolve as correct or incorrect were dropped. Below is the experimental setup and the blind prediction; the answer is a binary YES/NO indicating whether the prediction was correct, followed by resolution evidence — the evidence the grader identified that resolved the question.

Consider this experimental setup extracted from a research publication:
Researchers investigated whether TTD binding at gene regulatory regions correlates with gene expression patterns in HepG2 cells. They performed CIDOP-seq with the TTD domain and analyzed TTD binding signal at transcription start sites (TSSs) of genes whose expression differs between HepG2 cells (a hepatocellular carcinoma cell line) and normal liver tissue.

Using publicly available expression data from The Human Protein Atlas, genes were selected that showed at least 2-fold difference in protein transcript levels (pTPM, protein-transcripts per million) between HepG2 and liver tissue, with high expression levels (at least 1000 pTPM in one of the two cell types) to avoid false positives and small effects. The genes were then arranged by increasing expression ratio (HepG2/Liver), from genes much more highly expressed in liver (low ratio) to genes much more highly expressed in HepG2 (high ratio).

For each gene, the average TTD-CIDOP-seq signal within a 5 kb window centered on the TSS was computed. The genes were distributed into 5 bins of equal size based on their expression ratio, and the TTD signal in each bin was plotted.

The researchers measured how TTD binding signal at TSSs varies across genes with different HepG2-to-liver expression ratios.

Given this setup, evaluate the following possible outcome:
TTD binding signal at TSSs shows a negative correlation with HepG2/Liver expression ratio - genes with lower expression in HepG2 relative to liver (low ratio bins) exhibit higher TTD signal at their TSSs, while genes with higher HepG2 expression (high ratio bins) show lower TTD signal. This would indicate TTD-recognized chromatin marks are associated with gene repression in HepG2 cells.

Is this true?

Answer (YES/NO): YES